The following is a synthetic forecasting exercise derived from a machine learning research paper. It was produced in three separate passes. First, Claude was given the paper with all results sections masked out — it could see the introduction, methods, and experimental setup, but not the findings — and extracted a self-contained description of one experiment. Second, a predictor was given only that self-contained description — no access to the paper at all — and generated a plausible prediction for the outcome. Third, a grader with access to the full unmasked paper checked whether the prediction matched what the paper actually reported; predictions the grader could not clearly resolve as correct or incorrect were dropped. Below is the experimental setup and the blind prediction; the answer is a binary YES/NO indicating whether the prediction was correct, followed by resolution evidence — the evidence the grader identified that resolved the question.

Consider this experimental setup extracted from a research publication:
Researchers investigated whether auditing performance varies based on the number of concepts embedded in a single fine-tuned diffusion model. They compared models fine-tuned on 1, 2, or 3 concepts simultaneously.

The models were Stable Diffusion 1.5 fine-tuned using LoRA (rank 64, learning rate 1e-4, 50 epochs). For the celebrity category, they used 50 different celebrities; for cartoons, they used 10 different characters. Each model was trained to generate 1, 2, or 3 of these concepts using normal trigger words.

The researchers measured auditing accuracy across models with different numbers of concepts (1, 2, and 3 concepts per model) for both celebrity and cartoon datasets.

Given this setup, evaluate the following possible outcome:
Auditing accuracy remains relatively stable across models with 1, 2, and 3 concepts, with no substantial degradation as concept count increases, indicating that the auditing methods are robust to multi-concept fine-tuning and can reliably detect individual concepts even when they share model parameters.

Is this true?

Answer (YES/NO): YES